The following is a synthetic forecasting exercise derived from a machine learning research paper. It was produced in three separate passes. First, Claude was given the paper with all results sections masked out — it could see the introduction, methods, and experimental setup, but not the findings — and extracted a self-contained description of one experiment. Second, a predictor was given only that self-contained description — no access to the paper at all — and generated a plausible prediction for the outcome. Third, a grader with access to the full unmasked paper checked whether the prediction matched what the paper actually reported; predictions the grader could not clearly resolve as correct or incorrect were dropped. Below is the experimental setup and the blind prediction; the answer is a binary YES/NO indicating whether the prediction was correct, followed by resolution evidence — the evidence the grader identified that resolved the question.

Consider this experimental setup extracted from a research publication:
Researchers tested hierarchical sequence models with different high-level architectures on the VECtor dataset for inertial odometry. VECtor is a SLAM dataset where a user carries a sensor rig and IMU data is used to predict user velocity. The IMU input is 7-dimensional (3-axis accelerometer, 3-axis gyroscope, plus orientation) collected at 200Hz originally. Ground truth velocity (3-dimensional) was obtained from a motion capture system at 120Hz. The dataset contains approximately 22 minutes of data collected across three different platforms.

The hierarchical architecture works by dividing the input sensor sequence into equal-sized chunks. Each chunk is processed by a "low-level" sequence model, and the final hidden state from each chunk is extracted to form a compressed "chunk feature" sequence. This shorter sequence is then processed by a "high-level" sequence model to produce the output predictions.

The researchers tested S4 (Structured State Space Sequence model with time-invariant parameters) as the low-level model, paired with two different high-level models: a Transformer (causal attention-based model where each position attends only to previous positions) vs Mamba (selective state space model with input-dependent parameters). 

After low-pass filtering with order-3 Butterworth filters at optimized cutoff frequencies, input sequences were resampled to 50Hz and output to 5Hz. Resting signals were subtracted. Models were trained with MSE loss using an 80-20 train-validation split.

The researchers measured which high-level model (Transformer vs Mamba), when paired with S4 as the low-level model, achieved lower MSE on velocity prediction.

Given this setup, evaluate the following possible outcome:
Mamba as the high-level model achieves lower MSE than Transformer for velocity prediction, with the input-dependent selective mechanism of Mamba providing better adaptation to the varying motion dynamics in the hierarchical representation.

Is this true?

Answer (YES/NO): NO